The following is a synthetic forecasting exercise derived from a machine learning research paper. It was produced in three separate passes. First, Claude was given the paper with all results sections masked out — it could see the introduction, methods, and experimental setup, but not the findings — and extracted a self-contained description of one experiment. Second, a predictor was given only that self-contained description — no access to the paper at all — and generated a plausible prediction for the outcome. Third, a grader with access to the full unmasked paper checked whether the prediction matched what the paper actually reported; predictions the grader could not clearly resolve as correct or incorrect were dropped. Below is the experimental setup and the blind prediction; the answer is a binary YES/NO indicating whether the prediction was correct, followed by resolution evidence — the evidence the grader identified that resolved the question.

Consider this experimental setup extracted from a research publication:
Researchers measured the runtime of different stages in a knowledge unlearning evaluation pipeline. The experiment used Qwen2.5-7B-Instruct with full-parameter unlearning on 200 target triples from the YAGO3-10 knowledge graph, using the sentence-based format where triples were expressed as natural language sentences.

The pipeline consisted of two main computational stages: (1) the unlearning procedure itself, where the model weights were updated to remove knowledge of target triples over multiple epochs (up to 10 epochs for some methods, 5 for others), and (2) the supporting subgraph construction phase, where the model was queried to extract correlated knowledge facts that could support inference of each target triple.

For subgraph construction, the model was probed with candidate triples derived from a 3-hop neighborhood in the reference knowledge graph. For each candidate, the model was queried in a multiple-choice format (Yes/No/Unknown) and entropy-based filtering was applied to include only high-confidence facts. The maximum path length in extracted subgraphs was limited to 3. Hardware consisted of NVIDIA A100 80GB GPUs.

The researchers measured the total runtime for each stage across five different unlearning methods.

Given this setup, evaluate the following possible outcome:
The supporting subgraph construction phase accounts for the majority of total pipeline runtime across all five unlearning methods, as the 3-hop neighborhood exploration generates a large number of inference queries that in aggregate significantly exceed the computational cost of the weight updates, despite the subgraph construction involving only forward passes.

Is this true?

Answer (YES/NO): NO